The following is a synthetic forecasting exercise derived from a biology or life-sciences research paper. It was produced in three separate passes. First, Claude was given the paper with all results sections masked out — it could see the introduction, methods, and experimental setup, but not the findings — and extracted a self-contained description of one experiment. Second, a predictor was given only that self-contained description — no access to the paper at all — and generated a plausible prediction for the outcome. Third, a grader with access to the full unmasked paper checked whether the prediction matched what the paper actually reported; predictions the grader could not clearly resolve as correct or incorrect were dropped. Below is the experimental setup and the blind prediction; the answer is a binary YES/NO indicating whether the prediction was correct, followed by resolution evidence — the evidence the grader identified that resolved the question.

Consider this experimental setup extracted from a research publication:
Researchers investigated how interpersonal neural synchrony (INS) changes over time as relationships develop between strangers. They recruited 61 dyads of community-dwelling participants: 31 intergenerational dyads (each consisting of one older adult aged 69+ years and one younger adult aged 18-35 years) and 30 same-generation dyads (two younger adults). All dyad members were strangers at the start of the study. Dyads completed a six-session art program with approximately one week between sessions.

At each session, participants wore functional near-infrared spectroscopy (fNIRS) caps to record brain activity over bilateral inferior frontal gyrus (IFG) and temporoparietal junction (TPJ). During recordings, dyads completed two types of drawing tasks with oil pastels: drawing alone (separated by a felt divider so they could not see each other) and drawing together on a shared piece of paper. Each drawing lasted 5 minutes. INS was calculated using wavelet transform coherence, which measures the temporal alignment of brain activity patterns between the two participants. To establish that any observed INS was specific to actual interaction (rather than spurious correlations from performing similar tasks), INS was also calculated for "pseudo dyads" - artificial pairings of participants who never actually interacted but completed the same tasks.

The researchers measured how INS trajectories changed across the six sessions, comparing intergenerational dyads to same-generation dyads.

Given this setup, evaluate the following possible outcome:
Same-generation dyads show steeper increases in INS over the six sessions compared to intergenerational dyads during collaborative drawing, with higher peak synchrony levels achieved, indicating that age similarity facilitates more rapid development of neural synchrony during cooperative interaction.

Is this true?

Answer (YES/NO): NO